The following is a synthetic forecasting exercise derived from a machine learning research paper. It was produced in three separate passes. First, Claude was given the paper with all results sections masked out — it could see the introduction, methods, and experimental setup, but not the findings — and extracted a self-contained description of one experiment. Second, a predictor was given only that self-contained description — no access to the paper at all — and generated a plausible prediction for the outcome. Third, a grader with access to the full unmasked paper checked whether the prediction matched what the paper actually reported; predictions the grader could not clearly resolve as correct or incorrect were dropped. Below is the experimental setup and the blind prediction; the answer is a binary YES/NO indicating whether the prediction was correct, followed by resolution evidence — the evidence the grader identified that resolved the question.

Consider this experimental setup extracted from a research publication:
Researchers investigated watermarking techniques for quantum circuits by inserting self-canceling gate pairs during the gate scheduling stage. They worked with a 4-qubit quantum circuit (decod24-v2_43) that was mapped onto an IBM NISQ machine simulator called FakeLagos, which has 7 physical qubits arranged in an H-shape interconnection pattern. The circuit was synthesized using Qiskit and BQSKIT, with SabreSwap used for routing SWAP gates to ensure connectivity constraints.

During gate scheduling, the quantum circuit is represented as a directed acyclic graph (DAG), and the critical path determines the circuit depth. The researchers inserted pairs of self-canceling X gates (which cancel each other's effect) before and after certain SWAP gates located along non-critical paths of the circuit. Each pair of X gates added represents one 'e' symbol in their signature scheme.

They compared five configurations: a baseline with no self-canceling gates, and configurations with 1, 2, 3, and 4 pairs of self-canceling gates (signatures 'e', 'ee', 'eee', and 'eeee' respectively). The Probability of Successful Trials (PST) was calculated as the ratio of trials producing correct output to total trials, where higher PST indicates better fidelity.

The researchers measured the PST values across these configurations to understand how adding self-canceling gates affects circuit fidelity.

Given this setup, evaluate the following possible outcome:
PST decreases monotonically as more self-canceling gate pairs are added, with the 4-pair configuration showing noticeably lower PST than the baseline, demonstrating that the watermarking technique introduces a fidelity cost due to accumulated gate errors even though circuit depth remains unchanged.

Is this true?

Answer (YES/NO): NO